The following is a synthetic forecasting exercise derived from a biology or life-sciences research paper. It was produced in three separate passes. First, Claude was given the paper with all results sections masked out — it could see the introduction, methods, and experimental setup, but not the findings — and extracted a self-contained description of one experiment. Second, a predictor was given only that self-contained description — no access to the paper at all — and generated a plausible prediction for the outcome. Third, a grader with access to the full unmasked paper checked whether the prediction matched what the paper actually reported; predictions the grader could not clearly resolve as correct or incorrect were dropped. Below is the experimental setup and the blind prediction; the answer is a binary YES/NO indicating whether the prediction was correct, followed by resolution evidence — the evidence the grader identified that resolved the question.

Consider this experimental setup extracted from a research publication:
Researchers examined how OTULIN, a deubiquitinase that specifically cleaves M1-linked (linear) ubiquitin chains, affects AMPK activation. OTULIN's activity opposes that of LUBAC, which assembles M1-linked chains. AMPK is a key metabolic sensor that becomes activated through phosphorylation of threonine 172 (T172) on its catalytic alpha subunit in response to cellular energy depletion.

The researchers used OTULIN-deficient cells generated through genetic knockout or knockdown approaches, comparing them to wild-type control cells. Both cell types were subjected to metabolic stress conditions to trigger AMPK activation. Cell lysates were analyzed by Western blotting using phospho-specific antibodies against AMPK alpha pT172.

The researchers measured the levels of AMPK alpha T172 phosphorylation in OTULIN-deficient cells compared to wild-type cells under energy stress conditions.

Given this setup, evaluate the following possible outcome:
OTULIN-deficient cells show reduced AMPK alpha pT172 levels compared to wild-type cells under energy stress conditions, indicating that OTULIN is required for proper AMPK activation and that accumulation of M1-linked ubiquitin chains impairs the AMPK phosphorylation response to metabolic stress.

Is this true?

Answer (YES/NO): NO